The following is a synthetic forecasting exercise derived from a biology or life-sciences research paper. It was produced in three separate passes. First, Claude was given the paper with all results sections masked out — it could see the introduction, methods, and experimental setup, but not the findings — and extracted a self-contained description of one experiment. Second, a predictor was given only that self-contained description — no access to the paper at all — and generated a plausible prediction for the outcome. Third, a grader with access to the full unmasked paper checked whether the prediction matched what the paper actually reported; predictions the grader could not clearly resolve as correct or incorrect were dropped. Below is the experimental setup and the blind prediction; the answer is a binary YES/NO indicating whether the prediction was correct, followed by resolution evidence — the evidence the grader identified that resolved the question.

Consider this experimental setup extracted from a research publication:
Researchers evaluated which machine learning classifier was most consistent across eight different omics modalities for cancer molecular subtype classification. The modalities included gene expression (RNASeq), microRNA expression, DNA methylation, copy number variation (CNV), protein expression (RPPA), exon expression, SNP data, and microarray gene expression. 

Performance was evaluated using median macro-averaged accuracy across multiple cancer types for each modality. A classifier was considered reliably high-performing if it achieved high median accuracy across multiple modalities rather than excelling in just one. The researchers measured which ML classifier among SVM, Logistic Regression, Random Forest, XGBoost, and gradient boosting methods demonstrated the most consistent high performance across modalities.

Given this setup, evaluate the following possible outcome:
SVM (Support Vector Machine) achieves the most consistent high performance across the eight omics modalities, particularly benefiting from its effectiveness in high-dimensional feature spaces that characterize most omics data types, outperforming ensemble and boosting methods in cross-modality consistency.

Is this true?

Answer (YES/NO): YES